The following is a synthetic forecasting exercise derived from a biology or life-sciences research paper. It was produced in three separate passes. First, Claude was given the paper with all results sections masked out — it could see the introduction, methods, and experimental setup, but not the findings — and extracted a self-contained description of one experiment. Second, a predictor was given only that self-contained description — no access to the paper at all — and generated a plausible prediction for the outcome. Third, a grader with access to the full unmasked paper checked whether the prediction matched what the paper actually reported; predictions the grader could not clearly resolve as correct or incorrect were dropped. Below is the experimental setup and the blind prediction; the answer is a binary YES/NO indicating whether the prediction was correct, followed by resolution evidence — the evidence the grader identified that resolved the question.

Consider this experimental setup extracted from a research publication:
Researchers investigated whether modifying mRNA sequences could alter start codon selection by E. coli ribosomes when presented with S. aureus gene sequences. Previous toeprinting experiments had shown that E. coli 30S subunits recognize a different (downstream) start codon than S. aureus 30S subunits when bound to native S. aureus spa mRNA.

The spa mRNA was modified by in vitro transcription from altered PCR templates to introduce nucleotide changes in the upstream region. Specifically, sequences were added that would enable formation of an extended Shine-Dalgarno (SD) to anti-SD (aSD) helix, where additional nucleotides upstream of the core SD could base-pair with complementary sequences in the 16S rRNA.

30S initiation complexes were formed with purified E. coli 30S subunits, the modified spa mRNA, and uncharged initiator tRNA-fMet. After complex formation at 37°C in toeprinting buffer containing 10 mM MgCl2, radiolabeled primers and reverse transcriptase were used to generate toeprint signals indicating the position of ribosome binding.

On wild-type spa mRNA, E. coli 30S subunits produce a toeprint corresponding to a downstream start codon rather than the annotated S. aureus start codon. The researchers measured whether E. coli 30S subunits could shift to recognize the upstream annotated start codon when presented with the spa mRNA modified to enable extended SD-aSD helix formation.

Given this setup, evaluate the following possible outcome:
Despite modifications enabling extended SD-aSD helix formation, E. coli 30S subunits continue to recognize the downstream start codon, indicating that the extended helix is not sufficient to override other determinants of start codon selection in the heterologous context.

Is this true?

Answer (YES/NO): YES